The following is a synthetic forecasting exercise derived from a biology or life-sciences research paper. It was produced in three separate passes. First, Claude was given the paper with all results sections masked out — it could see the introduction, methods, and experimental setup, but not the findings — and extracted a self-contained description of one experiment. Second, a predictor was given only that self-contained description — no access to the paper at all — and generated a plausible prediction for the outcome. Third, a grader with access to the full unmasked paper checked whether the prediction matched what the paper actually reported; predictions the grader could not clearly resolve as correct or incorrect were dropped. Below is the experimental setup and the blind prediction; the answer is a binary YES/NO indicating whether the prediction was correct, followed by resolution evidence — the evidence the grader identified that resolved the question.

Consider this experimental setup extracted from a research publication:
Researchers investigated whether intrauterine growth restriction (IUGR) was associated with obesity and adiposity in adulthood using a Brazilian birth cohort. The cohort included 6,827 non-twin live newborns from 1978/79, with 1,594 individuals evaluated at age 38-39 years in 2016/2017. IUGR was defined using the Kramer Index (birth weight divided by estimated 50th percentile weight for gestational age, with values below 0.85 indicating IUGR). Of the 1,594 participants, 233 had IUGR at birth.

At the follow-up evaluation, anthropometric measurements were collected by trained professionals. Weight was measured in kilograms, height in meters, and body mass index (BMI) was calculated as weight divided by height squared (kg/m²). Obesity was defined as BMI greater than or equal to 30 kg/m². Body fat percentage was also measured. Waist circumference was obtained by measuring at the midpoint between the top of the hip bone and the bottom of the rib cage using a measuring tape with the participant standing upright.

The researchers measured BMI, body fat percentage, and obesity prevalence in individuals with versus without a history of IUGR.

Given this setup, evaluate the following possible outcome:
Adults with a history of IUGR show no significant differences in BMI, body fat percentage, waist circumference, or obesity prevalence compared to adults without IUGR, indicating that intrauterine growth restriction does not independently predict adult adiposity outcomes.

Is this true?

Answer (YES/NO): YES